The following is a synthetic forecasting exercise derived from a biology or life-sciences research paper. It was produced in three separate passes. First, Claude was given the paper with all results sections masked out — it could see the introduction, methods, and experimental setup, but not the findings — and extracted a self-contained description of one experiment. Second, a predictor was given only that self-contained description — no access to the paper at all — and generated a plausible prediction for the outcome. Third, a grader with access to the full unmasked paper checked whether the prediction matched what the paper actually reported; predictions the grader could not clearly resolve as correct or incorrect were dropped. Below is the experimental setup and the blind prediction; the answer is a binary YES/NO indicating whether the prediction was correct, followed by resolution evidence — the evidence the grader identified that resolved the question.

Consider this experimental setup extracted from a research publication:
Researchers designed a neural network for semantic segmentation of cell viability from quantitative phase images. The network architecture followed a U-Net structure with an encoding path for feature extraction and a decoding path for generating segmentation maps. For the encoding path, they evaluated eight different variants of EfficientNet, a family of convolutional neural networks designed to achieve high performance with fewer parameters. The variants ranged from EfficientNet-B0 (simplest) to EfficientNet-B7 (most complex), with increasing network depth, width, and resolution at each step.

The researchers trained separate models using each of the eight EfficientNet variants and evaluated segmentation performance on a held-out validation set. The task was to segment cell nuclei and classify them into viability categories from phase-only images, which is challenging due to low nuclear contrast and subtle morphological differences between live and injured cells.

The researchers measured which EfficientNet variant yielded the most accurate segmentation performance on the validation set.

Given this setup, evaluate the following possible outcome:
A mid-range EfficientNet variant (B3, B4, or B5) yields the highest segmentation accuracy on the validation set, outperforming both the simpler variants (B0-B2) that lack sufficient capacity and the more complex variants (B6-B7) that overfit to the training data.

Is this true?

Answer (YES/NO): YES